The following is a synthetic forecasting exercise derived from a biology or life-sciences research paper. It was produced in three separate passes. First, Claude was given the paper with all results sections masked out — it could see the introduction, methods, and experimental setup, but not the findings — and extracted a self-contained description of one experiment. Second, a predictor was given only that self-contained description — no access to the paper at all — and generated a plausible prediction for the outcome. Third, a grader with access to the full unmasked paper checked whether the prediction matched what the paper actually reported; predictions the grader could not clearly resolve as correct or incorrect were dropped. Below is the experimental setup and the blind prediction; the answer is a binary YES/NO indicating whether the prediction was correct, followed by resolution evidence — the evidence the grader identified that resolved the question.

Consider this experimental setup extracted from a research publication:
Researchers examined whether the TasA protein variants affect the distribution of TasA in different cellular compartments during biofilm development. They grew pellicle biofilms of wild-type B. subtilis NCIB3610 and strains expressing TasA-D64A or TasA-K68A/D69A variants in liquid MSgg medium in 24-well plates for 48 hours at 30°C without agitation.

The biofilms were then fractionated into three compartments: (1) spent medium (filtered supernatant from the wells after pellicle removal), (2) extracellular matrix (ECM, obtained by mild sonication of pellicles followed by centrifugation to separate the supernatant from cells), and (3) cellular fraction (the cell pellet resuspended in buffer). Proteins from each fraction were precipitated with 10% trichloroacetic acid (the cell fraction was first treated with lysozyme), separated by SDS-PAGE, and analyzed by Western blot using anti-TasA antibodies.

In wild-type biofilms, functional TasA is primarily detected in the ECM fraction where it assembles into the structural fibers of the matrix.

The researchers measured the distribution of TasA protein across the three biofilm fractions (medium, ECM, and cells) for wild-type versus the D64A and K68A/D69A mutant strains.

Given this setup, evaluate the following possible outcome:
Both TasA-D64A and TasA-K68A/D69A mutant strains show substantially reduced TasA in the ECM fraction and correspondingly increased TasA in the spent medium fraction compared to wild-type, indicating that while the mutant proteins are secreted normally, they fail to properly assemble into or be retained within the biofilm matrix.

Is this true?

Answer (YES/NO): NO